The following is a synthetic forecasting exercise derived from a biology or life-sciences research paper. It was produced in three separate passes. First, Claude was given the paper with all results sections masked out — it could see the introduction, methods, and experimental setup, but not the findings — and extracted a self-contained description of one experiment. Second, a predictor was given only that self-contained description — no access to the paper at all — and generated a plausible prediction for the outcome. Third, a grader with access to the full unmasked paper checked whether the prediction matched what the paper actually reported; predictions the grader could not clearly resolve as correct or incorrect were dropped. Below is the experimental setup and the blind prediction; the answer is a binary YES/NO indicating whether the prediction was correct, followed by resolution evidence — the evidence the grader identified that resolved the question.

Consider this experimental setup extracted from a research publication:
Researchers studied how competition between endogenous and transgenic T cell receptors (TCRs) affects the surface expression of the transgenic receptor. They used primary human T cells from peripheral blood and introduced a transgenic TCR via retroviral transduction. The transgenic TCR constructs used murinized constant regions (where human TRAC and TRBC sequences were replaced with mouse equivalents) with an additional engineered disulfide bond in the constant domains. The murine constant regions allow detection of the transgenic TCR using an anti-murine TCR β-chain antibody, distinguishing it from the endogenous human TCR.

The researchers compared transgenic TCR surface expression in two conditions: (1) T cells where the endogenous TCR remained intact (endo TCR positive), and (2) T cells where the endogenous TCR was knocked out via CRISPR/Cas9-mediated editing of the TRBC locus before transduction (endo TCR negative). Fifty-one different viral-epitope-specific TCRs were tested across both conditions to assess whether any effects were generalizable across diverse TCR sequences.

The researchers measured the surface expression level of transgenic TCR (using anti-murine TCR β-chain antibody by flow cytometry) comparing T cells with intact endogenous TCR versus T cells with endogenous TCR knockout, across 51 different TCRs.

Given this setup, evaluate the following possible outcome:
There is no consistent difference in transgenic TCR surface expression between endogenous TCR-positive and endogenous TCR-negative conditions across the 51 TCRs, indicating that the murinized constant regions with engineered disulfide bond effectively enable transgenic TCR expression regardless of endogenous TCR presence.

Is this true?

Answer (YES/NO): NO